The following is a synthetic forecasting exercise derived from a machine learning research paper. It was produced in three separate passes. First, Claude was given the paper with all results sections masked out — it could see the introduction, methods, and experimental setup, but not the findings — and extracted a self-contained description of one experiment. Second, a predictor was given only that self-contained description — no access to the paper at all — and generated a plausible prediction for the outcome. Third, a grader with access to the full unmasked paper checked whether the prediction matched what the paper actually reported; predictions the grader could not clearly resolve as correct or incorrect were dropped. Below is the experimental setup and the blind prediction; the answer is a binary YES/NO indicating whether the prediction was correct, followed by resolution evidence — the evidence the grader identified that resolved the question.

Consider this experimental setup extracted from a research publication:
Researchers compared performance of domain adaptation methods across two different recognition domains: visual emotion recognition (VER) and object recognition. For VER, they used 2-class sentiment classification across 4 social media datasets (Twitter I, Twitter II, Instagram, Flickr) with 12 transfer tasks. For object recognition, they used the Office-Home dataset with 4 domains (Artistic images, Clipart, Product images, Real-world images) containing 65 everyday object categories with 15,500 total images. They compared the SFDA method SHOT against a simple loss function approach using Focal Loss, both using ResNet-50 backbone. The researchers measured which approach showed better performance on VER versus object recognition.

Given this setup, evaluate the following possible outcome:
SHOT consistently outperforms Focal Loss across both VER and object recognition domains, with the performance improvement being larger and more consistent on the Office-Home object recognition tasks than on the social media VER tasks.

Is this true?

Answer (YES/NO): NO